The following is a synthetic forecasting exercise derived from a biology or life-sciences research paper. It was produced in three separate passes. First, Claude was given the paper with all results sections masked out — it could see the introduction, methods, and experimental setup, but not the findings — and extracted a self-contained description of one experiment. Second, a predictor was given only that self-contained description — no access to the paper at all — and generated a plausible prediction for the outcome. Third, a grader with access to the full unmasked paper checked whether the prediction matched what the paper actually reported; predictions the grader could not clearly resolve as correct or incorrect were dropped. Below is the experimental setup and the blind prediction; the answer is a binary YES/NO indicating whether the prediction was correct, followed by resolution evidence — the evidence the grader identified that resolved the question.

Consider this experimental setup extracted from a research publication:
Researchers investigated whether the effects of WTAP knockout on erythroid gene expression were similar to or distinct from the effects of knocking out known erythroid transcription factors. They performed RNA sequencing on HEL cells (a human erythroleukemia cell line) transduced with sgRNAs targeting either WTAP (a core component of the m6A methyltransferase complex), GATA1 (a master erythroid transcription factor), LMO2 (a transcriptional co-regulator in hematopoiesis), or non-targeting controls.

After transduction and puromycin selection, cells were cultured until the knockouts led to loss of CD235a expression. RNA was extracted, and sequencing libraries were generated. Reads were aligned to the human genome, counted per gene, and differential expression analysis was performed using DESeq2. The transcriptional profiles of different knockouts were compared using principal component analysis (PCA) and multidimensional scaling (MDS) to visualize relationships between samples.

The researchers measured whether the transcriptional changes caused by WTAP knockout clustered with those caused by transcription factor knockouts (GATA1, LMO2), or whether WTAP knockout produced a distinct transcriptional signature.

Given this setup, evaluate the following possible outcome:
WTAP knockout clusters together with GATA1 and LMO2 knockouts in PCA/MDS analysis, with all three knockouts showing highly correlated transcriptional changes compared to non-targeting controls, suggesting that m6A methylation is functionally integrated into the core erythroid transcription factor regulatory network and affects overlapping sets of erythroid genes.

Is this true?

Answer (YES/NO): NO